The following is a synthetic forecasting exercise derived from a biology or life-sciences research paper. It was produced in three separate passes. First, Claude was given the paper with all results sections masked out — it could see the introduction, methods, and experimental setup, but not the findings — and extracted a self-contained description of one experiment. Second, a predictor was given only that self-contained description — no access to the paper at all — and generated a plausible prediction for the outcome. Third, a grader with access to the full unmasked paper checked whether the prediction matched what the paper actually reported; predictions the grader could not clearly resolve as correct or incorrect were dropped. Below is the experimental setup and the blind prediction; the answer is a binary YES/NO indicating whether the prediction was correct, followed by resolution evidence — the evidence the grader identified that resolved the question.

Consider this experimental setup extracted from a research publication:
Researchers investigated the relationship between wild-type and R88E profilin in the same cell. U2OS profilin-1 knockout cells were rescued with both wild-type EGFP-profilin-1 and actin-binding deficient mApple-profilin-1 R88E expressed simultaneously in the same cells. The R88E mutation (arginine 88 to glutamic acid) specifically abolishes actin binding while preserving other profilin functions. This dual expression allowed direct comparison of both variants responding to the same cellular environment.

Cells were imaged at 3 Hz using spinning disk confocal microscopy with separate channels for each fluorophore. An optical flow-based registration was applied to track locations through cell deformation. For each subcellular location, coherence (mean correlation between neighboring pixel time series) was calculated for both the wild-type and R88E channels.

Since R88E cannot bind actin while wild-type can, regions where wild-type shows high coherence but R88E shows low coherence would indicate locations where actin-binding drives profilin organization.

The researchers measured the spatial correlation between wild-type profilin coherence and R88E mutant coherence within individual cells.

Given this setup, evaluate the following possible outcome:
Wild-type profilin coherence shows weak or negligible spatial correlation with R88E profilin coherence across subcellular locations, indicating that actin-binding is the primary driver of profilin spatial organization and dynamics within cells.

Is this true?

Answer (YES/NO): YES